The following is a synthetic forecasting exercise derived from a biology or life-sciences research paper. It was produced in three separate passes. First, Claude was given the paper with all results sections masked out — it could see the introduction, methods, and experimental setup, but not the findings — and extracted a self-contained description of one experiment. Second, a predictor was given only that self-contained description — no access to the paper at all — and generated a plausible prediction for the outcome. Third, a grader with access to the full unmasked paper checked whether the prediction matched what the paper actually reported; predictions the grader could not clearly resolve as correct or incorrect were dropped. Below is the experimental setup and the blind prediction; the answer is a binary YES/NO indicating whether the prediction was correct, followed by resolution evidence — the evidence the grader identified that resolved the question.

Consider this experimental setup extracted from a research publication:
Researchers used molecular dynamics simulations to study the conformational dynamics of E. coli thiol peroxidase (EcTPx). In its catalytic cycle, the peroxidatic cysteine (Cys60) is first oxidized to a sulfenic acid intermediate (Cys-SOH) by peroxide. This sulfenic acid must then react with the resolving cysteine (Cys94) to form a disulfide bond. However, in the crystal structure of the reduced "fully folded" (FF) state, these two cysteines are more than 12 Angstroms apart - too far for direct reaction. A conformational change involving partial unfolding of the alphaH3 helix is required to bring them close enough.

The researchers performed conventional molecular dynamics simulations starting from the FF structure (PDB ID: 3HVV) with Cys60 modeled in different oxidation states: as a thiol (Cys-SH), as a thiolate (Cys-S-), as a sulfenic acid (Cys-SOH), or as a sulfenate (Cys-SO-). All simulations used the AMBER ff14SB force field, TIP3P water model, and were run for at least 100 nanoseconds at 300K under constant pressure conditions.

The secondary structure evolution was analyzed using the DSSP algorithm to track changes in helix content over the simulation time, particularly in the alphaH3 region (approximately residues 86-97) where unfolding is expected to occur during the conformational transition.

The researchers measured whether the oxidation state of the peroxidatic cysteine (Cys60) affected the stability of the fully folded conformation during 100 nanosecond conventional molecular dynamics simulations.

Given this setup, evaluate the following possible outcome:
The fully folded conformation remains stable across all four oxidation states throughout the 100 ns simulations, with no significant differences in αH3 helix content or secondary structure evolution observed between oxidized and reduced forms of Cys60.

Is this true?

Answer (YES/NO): YES